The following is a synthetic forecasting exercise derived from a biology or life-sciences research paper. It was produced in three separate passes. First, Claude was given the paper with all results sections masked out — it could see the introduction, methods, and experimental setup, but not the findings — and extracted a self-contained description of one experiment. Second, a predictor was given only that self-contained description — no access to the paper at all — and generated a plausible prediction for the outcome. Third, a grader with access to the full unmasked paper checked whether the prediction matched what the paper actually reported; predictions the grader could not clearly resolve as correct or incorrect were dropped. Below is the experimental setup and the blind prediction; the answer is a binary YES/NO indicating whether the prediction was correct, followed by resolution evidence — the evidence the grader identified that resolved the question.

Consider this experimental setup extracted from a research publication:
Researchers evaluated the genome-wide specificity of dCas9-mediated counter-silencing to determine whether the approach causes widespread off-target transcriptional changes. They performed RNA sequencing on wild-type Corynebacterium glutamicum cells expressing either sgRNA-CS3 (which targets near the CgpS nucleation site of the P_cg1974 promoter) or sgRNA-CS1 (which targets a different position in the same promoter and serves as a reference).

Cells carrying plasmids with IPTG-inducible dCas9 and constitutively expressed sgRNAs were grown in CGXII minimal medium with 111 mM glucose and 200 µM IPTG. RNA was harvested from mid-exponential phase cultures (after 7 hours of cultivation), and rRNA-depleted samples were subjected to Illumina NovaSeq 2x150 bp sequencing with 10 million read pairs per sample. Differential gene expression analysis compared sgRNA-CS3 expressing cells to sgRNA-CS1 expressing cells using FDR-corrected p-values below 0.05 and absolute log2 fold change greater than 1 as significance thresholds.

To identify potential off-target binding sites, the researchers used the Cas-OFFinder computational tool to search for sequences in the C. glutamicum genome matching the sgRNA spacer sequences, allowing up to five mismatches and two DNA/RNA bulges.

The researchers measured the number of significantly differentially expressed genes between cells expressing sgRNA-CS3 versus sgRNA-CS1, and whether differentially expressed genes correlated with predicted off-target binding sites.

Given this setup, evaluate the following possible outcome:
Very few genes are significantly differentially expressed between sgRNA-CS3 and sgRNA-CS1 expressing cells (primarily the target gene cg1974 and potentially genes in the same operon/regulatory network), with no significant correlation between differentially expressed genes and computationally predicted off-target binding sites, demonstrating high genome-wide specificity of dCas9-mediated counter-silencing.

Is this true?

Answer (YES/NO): YES